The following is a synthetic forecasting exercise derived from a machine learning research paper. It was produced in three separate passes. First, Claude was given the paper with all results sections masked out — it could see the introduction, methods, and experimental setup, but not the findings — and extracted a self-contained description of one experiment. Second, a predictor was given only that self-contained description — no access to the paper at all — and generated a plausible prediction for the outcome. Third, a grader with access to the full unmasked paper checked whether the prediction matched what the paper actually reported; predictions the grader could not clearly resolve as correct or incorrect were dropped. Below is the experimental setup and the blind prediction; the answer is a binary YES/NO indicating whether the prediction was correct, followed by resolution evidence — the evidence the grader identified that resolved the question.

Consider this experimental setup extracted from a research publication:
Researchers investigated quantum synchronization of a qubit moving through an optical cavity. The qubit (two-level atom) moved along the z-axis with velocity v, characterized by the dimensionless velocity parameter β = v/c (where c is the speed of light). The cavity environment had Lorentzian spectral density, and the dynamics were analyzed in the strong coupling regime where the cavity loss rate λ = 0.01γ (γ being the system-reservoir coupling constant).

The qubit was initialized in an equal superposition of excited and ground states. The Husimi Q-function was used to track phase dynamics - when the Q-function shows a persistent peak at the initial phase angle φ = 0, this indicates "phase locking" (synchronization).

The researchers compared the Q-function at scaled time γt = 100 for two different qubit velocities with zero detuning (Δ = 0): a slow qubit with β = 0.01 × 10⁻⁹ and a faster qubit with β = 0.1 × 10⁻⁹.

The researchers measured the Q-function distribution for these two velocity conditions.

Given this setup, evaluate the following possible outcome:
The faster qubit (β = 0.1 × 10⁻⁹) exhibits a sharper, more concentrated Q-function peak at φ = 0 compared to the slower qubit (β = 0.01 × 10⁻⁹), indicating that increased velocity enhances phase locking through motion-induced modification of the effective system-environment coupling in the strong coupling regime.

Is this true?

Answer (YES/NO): YES